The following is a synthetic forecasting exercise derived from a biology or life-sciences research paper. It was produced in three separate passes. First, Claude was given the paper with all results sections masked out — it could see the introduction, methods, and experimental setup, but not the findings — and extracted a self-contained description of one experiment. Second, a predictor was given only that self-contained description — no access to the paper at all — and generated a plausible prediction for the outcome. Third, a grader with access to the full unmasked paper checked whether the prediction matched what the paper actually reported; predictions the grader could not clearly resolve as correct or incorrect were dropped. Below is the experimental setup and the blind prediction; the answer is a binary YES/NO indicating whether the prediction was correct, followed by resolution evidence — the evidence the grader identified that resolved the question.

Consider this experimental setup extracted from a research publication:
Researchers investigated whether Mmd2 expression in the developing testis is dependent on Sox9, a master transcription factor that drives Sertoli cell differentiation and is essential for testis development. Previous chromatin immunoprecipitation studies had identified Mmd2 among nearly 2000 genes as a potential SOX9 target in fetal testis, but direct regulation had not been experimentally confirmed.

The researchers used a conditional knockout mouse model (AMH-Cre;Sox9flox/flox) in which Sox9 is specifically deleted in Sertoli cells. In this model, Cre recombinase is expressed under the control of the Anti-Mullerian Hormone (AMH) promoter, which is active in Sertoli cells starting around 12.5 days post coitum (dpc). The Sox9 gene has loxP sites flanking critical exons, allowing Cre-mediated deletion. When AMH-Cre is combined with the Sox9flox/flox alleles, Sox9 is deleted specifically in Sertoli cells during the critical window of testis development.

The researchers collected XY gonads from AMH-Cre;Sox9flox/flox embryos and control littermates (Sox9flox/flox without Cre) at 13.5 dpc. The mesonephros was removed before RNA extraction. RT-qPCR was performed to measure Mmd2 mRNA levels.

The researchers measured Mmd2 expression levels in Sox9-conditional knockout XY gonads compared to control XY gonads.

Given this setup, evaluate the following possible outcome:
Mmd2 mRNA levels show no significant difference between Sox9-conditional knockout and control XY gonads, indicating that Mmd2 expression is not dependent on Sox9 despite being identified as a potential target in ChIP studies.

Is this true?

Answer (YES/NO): NO